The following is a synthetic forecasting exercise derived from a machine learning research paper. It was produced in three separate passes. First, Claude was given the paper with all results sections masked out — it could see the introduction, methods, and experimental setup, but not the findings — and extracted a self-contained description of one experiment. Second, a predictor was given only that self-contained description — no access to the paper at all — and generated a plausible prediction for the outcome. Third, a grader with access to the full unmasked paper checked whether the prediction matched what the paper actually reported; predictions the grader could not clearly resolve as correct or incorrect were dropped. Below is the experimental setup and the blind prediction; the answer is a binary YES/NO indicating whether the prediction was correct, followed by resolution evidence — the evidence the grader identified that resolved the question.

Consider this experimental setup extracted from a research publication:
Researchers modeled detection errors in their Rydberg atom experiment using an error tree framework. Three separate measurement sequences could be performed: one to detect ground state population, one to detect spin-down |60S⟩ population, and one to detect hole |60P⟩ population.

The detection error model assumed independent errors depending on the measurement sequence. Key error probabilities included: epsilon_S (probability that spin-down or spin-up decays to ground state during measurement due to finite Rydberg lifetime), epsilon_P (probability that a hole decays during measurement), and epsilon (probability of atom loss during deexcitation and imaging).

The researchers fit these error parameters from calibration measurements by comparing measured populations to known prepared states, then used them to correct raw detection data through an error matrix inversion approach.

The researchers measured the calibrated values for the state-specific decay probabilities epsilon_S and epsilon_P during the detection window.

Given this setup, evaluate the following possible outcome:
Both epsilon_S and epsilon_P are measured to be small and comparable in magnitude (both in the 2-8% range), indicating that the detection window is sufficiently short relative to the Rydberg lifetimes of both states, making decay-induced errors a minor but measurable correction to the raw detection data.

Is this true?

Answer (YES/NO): NO